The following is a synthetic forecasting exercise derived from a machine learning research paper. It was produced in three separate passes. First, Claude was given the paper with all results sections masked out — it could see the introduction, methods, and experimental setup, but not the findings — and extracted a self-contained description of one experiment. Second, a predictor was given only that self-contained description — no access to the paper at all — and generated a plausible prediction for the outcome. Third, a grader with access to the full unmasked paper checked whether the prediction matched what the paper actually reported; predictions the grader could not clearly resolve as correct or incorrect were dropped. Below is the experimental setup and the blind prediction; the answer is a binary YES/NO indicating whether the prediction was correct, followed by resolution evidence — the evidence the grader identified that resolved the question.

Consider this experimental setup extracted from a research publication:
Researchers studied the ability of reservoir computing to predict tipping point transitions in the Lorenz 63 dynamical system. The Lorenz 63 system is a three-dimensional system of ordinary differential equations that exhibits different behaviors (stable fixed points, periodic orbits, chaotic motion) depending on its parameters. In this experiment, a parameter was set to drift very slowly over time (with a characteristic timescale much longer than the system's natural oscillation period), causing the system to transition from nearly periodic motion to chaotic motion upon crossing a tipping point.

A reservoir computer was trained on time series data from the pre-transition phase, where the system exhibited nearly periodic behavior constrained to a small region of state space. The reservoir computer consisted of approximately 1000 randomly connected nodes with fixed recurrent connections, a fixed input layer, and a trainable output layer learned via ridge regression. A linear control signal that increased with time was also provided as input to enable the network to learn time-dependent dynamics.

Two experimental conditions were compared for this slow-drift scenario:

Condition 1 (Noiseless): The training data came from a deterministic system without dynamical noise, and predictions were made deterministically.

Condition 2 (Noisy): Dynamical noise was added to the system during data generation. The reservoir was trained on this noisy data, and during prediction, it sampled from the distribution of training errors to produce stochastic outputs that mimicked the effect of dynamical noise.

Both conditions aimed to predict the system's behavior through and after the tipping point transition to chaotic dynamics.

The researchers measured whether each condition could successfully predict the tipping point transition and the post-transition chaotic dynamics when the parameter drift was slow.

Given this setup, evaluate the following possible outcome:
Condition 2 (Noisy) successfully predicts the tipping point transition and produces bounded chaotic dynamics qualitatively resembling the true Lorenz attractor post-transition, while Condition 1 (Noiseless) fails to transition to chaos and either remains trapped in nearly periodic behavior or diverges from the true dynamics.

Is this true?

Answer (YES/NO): YES